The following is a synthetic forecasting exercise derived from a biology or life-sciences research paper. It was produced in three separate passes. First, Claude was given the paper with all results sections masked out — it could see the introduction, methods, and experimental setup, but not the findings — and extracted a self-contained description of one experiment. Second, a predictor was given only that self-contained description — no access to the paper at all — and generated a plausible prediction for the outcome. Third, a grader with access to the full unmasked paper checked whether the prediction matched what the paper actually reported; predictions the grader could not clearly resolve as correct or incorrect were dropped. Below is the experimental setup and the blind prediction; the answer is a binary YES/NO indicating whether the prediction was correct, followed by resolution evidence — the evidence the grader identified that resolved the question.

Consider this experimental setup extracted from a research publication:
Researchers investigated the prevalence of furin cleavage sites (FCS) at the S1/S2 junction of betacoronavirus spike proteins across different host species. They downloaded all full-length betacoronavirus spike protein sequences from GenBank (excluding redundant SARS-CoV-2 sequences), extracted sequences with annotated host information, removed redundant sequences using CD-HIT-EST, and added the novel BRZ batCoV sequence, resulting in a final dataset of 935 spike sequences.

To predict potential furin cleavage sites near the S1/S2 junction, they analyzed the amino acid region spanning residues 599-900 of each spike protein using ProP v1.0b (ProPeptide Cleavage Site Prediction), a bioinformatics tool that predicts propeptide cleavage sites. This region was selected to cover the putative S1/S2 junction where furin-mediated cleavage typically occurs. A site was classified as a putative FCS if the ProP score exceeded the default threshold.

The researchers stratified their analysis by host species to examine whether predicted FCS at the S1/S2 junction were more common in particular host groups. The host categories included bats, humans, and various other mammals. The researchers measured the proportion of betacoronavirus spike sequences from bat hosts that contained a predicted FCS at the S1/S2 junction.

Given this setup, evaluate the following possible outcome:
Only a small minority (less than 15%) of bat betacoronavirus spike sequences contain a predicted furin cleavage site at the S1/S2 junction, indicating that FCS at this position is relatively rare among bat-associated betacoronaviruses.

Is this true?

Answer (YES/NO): YES